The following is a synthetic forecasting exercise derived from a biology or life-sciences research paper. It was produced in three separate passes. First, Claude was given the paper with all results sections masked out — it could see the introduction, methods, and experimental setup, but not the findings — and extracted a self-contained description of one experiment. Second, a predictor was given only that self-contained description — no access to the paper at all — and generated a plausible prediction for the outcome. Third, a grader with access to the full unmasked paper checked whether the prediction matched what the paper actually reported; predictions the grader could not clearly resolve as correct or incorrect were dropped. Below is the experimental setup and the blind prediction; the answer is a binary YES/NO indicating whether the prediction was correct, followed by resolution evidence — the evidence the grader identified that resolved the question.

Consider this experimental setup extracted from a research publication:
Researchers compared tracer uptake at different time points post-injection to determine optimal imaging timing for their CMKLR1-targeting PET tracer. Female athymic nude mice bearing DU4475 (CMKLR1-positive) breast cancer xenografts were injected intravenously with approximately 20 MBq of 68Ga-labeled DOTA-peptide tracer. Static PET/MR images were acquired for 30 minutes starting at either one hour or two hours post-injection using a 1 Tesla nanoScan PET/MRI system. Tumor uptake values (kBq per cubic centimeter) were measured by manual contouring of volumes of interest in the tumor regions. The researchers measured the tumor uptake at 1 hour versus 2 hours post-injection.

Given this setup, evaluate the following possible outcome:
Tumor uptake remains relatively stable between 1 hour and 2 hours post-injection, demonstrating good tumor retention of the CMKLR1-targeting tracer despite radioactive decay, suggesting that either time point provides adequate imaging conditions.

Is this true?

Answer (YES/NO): NO